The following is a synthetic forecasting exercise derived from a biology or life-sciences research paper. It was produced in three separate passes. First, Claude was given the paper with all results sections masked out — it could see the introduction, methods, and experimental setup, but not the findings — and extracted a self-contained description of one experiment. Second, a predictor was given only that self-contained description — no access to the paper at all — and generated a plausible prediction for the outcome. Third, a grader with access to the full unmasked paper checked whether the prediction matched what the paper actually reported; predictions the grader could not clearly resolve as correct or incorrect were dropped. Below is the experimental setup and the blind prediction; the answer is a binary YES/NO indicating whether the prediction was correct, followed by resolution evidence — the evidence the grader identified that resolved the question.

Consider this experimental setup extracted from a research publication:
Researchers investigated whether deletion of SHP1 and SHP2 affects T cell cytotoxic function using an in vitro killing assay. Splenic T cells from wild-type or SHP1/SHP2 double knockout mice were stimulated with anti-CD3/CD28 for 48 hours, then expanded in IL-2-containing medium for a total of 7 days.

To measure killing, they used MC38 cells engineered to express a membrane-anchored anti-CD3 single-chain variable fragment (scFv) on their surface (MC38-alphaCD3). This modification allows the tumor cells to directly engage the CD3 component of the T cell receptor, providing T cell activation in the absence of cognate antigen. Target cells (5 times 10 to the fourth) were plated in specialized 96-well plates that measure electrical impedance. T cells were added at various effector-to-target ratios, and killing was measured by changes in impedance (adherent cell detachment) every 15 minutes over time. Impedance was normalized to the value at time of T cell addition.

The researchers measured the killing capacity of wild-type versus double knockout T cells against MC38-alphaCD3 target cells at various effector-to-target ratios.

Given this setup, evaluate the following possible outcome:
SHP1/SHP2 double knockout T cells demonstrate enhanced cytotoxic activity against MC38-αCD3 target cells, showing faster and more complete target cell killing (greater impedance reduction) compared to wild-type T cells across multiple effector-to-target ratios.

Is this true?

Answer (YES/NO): NO